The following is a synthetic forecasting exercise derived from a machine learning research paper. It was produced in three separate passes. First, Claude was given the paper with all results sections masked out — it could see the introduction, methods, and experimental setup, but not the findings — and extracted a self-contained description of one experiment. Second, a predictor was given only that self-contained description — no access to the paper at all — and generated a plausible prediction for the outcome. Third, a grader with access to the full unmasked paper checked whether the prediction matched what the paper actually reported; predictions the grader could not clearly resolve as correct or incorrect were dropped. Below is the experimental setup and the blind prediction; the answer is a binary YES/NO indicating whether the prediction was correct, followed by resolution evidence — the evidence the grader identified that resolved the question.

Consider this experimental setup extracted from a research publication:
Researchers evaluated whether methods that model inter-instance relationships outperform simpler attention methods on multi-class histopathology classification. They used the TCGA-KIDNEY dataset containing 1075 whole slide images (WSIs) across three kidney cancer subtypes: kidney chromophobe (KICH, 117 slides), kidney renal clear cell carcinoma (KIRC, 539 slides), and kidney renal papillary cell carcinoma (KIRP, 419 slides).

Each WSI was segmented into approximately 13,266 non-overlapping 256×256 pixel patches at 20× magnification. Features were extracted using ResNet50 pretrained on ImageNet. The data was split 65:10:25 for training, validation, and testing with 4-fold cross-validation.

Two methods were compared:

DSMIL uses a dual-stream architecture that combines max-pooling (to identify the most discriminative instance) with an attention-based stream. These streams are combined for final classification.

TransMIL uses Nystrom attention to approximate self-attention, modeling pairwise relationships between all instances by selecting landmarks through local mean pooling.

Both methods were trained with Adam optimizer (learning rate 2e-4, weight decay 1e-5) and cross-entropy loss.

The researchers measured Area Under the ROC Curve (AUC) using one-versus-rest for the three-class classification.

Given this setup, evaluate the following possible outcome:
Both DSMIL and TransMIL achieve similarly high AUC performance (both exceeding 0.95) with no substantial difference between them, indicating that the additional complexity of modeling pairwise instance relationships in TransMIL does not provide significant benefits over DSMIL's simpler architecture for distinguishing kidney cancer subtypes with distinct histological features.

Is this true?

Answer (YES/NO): NO